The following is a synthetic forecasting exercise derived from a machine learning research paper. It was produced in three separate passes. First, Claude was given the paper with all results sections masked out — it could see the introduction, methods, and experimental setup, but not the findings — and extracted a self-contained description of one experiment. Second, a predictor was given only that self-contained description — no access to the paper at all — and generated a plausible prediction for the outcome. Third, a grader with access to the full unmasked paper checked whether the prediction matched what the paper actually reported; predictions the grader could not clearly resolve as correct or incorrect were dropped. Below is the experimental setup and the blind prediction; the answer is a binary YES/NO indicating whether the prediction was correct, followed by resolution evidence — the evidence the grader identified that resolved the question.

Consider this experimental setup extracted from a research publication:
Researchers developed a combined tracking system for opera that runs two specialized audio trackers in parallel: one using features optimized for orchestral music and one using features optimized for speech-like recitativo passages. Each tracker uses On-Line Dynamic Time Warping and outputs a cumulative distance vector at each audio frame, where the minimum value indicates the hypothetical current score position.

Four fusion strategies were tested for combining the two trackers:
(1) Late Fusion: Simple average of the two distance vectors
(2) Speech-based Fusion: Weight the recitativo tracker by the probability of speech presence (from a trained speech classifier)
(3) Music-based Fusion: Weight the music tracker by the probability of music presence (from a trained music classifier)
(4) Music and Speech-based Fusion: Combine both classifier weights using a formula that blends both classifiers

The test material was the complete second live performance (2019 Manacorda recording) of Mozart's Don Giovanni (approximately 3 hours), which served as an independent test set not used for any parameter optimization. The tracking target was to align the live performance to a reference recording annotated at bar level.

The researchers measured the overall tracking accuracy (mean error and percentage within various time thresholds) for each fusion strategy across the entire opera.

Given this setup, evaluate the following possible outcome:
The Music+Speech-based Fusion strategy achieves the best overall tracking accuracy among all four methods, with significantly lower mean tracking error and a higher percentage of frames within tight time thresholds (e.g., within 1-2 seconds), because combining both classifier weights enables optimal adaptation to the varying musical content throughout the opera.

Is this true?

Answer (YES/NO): NO